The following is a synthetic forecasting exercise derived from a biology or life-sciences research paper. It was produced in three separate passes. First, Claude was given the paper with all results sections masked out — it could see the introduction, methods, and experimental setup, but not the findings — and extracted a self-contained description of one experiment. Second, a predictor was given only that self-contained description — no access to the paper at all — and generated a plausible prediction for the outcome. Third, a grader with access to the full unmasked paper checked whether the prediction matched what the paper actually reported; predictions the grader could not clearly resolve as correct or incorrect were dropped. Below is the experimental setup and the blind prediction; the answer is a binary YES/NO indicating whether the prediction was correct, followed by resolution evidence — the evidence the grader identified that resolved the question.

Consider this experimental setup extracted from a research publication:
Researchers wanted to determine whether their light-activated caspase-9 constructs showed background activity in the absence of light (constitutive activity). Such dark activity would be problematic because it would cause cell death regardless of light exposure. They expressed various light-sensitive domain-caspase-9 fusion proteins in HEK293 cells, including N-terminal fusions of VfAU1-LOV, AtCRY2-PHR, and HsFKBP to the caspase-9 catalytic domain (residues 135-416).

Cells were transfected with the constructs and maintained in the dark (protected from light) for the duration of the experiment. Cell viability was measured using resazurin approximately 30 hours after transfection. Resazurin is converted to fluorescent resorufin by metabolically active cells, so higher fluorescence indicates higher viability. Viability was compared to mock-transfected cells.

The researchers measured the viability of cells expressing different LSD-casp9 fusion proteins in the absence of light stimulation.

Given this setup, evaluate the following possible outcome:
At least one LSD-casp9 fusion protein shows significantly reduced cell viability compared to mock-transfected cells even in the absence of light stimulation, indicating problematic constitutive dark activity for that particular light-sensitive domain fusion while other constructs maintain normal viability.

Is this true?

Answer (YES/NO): NO